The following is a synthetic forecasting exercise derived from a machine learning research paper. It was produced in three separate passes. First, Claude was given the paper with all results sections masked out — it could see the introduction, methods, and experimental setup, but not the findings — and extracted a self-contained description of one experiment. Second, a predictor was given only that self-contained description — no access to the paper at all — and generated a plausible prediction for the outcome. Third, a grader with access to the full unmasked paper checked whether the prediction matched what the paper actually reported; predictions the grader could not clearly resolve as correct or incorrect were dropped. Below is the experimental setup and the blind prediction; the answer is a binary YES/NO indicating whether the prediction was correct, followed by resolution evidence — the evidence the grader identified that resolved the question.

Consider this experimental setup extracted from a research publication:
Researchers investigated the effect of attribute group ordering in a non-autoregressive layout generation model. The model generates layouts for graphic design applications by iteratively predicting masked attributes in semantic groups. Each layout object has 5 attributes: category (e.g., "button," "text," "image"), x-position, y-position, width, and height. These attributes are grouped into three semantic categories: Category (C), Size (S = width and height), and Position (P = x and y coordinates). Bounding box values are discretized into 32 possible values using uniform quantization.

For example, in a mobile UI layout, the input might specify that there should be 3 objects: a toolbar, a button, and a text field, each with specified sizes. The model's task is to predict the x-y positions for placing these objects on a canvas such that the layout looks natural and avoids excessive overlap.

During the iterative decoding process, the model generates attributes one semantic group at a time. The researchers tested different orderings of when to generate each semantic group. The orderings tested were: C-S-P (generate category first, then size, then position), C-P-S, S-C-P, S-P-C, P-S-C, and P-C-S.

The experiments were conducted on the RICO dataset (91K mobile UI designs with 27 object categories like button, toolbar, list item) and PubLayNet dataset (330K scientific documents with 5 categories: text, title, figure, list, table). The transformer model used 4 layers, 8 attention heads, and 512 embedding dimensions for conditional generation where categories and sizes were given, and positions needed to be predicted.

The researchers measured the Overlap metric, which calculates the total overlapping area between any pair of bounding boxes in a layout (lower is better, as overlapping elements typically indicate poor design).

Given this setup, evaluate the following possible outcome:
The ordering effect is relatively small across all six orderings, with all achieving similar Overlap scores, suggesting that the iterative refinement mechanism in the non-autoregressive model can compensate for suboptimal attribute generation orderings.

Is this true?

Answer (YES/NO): NO